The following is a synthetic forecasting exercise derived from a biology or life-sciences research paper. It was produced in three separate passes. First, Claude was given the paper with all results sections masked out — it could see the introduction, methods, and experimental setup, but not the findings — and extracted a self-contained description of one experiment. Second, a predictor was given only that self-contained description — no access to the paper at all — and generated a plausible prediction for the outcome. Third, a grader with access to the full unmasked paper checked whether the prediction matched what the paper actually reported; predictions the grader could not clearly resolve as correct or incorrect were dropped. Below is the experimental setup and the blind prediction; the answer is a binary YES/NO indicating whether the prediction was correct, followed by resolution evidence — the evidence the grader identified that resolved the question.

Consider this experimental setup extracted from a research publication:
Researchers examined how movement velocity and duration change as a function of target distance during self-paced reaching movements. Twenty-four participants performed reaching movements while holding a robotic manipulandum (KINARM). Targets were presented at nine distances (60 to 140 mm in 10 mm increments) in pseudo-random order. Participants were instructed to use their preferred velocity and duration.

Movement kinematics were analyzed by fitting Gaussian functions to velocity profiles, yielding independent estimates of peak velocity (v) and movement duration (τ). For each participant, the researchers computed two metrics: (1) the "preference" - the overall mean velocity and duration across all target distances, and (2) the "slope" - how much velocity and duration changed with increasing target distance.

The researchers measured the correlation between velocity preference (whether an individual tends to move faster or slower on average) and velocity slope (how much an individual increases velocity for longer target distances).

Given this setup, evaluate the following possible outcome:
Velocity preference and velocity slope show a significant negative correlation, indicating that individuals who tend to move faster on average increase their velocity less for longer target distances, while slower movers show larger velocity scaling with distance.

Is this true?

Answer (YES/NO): NO